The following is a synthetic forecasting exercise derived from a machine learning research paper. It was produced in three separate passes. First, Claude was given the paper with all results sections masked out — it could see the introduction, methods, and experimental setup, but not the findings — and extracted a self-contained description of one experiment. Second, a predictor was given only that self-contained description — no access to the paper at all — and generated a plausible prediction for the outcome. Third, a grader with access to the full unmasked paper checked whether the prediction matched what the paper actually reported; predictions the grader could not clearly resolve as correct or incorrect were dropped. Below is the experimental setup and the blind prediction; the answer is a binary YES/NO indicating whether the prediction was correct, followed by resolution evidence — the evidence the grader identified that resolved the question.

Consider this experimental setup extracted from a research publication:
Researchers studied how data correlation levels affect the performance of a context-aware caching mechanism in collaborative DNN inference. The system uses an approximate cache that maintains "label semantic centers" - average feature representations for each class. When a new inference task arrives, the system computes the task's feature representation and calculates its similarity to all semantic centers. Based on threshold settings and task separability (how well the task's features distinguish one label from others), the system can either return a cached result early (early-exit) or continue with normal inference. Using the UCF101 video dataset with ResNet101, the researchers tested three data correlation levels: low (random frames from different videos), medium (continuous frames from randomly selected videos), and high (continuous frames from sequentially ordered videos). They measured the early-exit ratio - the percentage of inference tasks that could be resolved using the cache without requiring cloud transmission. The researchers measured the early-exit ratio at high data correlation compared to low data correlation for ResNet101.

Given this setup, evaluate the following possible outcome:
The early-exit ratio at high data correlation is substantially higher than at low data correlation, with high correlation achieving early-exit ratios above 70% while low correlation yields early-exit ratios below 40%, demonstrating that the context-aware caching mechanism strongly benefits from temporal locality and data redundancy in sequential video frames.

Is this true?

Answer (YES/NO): NO